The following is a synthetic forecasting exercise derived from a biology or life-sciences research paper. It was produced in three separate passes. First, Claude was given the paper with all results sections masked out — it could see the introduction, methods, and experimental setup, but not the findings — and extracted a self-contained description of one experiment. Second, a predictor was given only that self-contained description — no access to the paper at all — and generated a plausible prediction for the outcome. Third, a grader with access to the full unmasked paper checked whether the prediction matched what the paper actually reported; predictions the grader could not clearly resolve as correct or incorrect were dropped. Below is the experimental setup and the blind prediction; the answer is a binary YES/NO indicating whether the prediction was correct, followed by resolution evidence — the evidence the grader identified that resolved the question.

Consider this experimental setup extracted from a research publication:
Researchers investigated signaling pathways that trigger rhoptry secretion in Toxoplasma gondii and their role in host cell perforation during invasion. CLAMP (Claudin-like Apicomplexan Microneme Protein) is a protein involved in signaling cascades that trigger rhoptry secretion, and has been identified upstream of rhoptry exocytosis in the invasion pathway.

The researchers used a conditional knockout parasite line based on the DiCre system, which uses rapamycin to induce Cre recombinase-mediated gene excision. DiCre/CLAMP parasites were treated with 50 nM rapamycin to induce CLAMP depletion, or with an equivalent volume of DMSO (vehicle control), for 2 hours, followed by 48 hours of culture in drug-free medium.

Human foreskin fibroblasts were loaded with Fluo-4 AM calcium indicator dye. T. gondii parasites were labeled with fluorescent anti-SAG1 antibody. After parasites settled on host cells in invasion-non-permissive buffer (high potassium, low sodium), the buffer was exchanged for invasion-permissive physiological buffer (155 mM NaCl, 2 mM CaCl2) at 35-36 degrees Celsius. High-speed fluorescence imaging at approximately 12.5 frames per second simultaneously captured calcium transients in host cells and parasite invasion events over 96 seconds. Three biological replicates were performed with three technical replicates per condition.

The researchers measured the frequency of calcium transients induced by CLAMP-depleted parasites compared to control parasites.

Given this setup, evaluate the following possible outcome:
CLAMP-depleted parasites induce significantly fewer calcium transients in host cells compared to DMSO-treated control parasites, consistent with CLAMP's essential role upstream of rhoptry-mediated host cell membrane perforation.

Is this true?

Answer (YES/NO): YES